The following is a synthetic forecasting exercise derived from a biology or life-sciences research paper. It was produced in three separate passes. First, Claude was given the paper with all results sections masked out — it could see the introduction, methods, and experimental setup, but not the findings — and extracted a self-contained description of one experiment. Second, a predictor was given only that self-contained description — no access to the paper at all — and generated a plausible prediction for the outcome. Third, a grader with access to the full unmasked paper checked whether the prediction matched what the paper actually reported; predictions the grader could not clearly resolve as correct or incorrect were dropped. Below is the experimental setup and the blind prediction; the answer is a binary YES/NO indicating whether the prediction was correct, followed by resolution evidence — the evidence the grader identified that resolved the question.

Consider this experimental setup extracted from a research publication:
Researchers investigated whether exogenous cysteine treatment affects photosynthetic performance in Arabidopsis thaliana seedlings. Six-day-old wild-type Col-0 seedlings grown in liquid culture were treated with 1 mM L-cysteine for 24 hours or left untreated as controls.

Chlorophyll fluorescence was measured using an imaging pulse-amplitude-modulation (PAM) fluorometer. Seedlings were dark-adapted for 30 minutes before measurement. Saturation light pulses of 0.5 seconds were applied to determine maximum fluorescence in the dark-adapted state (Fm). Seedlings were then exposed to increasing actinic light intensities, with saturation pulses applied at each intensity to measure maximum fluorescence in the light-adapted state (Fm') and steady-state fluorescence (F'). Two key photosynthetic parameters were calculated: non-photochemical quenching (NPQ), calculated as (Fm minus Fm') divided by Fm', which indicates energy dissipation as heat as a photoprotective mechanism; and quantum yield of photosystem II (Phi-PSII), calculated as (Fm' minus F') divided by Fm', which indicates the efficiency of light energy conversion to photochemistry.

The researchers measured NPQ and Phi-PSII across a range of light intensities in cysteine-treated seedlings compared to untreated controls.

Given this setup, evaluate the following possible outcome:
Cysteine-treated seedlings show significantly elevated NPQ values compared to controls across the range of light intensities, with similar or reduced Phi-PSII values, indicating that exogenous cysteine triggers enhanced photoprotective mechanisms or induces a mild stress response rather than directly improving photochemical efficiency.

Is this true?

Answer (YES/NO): NO